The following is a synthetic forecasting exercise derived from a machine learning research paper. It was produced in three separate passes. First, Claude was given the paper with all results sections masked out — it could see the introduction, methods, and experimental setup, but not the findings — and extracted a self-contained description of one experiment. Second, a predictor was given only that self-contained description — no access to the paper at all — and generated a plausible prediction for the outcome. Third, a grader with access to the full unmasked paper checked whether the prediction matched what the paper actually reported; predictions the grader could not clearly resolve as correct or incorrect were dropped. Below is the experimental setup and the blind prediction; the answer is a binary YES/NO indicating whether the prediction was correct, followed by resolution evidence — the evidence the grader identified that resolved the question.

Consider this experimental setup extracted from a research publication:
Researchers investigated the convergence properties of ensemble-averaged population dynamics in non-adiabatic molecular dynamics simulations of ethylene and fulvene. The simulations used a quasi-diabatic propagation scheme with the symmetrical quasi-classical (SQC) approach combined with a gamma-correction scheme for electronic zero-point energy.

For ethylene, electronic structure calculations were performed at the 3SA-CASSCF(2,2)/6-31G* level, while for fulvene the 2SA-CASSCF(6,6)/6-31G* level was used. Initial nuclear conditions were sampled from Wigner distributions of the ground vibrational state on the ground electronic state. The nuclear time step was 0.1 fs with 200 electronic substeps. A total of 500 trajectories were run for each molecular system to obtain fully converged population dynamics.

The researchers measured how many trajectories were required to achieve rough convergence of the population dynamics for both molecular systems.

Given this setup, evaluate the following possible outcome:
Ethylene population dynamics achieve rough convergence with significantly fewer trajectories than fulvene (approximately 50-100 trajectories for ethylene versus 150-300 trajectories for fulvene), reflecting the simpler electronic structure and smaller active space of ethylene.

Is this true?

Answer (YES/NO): NO